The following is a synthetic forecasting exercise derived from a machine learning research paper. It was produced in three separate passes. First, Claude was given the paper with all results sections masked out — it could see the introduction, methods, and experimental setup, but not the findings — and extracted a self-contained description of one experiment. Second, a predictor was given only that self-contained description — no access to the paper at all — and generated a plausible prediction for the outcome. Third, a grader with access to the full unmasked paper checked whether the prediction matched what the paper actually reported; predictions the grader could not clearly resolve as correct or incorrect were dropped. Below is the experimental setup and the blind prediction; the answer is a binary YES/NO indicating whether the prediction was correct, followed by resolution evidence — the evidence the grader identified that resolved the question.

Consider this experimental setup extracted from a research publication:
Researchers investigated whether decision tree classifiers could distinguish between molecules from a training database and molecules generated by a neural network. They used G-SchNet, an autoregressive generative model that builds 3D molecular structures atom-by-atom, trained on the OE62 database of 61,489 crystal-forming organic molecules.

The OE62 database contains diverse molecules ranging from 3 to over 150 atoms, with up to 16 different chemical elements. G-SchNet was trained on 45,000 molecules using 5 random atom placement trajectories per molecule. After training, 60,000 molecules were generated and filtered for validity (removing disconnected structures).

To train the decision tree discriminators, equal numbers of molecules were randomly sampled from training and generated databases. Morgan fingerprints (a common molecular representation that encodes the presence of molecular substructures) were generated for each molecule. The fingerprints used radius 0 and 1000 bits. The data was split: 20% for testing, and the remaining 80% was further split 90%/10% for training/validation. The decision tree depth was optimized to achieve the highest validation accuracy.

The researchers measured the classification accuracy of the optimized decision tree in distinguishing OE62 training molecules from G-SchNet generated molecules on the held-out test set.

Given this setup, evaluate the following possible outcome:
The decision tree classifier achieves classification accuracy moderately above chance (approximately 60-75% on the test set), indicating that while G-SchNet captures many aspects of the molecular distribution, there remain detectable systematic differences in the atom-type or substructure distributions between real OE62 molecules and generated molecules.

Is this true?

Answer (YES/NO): NO